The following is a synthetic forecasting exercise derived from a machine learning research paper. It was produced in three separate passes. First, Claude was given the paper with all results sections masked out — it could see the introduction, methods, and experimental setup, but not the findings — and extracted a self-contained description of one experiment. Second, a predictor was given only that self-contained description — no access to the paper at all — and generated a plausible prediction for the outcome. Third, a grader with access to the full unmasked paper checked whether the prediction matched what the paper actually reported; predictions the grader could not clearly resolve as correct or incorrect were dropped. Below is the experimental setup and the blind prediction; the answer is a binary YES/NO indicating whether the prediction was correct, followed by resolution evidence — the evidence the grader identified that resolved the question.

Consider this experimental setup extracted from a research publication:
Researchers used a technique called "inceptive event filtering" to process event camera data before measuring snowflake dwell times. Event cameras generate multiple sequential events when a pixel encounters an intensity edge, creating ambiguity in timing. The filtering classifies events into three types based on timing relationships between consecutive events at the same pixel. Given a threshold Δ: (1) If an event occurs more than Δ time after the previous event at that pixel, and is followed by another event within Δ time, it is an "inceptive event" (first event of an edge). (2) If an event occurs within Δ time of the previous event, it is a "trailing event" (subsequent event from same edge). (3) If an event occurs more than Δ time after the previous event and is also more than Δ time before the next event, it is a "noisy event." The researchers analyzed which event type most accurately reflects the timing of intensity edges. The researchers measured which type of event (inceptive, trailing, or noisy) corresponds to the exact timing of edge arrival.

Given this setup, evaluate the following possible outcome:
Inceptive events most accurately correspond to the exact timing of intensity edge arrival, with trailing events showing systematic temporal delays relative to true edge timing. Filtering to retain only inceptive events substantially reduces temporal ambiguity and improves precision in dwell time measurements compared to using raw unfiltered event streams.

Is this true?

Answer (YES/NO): YES